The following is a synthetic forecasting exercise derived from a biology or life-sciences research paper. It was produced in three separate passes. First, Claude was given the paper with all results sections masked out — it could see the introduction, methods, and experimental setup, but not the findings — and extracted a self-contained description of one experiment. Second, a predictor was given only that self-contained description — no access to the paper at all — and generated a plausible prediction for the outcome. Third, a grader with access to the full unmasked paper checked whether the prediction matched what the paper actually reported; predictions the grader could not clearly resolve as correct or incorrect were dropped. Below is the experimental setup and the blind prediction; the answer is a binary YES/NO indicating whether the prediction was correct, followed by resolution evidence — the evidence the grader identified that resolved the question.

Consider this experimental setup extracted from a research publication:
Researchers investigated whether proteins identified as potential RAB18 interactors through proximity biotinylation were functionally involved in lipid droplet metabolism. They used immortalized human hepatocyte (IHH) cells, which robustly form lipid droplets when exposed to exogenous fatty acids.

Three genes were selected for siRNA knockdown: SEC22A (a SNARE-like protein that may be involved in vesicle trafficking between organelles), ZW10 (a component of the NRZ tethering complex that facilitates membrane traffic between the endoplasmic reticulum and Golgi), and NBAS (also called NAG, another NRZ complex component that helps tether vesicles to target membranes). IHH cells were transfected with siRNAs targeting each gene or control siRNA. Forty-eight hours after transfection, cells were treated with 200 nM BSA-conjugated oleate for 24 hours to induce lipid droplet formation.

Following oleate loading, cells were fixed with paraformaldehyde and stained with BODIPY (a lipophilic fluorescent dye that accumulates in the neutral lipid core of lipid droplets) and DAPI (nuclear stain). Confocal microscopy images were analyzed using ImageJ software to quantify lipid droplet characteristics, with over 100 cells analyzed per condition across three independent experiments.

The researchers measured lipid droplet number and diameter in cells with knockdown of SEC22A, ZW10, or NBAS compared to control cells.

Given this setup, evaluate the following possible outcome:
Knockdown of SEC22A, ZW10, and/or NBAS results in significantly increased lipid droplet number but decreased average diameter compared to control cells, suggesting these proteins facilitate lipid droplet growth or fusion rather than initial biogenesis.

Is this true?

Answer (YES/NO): NO